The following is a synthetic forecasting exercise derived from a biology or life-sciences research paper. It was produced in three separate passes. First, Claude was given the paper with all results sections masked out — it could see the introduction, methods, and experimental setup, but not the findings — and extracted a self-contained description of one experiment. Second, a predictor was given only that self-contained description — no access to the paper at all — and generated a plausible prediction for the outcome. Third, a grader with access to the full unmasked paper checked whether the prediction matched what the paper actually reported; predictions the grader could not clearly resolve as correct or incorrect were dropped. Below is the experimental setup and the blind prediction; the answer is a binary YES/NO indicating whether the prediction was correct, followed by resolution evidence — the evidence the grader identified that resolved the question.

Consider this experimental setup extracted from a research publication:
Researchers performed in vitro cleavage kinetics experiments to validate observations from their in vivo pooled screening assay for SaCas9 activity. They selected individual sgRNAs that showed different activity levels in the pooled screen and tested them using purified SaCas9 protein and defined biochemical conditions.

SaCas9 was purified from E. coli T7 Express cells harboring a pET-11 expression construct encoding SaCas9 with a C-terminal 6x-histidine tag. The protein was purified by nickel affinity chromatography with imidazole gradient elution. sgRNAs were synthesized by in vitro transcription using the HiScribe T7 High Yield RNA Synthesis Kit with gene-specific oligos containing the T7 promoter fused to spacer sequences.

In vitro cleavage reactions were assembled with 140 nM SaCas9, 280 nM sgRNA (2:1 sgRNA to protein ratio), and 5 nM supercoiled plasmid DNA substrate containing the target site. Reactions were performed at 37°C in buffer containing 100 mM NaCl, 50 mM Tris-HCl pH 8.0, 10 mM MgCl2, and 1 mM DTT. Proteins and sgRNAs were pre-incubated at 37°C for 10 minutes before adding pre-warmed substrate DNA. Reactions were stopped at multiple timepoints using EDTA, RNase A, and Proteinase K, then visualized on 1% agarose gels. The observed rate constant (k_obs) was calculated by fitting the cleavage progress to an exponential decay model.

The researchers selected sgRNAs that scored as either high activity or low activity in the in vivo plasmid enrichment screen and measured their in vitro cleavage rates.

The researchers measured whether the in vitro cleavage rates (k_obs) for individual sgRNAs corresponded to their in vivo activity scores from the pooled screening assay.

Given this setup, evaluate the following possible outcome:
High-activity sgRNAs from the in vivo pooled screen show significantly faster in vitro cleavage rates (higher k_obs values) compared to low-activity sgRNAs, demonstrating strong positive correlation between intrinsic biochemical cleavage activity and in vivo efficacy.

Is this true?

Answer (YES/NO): NO